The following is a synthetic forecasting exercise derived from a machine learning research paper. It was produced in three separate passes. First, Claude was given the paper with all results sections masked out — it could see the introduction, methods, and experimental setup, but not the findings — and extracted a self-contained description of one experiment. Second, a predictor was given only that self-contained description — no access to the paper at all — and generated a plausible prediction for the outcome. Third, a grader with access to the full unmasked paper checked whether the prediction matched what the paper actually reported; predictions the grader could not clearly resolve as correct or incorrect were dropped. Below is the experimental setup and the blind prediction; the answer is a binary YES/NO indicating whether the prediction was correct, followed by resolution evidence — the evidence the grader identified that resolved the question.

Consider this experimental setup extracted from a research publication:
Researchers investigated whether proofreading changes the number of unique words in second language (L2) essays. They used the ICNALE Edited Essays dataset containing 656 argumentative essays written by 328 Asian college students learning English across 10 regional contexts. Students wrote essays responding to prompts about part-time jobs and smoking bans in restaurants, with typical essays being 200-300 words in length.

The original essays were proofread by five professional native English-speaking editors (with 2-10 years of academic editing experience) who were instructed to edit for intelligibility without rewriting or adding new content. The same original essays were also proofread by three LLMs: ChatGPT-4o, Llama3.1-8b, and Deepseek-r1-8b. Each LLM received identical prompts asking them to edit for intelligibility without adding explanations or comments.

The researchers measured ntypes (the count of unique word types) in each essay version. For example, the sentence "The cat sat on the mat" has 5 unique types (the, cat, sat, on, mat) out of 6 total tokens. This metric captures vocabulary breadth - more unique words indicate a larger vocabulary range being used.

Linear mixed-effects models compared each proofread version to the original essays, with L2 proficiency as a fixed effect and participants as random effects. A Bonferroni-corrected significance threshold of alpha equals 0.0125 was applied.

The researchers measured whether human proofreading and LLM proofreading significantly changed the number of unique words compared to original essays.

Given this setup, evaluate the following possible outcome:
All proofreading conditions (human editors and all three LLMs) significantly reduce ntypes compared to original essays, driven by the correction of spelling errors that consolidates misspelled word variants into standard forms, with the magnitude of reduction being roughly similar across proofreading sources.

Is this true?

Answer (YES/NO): NO